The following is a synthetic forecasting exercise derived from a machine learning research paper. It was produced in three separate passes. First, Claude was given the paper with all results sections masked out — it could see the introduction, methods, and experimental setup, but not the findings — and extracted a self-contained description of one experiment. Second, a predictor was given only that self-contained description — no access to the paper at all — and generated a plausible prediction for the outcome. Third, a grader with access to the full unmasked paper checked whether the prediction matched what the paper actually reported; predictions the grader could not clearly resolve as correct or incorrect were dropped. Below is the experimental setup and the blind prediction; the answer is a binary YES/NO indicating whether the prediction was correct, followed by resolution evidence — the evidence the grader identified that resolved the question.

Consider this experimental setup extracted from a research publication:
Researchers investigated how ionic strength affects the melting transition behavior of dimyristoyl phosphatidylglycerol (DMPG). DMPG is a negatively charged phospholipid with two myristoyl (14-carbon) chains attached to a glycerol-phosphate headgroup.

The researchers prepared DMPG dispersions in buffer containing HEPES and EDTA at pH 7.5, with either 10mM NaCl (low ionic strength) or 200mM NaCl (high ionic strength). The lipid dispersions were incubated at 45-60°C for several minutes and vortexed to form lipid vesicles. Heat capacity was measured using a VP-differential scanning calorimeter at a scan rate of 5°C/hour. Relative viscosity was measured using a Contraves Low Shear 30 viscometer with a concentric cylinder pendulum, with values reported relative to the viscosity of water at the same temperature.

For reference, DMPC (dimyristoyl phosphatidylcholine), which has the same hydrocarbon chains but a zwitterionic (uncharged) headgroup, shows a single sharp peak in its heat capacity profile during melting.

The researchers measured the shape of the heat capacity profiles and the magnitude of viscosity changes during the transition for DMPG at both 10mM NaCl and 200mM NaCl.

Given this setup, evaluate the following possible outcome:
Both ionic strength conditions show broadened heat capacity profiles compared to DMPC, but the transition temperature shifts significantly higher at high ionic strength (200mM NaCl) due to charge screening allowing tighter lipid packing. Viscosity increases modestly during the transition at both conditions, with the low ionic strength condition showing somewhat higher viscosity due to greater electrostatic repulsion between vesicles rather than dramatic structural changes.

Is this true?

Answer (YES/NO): NO